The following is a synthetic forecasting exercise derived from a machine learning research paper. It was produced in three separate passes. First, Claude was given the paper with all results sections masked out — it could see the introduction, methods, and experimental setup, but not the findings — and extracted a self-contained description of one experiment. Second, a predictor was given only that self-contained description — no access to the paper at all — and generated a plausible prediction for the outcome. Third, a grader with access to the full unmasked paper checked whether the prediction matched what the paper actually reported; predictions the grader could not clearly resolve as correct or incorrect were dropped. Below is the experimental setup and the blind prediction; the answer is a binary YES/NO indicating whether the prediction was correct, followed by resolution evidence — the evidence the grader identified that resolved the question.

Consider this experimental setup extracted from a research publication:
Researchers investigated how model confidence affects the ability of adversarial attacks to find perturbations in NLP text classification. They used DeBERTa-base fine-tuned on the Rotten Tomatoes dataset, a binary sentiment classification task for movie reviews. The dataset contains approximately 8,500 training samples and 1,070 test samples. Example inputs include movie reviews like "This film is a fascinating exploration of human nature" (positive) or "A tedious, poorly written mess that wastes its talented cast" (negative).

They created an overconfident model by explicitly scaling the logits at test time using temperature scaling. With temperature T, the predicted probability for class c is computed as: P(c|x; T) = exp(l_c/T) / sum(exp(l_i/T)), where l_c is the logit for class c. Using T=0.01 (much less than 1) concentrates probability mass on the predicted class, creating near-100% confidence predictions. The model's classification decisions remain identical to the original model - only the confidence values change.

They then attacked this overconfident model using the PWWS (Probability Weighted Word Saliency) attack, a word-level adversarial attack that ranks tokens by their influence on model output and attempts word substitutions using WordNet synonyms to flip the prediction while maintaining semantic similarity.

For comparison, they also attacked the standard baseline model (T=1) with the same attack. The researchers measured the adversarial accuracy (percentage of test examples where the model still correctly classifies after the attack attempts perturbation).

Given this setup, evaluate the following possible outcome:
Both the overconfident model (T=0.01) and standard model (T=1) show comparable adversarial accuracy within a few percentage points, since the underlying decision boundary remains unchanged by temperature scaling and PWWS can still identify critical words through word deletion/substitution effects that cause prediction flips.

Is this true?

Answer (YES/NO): NO